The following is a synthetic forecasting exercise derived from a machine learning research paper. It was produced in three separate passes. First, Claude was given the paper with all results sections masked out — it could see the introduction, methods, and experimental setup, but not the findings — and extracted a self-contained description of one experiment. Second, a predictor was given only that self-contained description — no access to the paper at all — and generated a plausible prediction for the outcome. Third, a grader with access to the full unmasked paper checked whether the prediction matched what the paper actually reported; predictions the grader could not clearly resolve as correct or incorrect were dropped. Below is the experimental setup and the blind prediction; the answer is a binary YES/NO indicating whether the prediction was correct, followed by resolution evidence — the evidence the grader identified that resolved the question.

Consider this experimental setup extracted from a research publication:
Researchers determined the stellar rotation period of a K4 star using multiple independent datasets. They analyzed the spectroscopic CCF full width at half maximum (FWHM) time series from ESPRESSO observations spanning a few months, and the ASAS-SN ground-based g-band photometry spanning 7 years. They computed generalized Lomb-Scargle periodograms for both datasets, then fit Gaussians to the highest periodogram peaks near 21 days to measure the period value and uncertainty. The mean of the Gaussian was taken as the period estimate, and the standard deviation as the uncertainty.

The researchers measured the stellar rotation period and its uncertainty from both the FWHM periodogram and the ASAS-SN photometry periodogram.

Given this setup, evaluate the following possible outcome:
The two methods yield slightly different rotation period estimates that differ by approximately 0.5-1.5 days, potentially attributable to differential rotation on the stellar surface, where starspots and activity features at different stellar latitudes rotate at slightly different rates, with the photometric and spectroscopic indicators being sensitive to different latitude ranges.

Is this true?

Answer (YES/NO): NO